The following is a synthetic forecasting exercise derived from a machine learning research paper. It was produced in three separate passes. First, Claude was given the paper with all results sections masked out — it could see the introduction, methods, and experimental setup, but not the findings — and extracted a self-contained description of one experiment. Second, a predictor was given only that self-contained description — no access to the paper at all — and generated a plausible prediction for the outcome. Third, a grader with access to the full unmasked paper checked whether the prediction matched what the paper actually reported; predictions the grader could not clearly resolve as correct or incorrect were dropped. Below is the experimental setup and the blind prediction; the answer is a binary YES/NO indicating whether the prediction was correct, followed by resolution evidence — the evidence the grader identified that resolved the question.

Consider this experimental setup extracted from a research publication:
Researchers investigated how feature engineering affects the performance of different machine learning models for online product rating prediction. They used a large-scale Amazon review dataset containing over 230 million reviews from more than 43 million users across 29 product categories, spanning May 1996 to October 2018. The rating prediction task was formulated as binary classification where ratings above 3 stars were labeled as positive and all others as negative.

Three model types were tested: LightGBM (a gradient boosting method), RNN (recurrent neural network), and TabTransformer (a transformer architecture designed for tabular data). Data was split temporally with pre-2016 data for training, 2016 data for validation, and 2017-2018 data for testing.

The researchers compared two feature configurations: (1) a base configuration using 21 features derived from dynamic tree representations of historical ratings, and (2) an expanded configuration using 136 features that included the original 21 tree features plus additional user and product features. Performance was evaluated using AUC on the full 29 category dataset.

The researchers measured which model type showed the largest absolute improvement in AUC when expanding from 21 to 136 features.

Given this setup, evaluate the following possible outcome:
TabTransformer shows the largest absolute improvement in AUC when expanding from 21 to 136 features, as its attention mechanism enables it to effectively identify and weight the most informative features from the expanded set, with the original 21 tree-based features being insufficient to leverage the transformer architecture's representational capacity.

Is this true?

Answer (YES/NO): YES